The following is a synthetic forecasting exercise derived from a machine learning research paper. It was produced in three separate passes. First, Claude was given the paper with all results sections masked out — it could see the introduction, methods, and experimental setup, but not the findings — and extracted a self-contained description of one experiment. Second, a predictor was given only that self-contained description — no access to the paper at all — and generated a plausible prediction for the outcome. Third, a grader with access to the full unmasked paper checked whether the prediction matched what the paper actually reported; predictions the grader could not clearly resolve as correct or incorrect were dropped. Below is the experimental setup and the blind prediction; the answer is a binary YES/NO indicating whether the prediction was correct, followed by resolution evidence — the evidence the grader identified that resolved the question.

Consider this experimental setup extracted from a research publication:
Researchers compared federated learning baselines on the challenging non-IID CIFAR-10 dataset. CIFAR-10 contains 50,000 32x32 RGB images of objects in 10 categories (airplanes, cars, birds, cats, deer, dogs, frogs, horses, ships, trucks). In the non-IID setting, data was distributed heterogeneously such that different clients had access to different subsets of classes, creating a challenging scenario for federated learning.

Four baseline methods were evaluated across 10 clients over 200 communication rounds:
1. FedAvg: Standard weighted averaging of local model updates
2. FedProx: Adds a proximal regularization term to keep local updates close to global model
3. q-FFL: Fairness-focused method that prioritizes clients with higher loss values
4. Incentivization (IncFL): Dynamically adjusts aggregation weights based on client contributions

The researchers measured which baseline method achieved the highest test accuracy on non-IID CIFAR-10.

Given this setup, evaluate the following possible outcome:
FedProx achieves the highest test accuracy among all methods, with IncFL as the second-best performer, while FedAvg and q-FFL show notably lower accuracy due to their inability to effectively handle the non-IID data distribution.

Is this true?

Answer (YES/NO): NO